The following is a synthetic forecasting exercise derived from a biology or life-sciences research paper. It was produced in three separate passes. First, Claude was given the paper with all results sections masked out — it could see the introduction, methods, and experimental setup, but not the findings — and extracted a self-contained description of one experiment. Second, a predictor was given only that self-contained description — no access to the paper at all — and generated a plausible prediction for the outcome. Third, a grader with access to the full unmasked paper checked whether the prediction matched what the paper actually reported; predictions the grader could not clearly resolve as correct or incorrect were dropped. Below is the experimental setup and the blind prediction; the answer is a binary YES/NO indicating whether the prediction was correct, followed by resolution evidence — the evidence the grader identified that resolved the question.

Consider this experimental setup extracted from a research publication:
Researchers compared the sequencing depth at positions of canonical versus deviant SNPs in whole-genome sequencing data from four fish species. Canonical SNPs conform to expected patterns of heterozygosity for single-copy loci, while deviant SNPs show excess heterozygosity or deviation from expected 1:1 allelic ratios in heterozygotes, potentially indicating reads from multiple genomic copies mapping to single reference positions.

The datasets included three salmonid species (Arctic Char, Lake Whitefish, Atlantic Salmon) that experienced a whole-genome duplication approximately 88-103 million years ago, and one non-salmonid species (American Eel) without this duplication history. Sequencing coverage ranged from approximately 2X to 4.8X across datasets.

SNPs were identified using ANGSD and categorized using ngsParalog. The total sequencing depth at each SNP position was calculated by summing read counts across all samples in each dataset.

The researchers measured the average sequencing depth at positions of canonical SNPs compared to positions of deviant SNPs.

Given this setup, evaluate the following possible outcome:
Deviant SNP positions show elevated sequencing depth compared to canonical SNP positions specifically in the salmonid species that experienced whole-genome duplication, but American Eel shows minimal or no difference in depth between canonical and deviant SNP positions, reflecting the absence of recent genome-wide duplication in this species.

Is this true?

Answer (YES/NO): NO